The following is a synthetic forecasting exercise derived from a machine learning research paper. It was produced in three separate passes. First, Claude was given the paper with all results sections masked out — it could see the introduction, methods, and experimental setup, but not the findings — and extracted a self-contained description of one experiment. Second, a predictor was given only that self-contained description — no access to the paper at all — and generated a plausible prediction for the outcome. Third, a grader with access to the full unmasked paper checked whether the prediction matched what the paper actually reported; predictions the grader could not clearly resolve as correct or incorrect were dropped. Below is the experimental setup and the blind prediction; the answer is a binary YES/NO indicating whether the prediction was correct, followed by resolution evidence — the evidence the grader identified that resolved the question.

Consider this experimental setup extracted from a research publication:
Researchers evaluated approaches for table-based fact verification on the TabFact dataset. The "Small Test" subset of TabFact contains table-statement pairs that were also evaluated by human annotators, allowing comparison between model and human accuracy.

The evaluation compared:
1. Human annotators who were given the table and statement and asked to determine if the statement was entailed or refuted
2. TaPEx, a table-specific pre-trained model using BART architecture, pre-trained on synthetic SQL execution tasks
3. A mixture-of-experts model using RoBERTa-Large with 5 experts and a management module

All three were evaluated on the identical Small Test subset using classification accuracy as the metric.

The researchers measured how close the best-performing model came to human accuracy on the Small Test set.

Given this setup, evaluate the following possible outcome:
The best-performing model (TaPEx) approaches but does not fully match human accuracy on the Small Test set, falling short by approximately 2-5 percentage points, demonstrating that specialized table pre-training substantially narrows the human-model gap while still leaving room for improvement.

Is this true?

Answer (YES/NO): NO